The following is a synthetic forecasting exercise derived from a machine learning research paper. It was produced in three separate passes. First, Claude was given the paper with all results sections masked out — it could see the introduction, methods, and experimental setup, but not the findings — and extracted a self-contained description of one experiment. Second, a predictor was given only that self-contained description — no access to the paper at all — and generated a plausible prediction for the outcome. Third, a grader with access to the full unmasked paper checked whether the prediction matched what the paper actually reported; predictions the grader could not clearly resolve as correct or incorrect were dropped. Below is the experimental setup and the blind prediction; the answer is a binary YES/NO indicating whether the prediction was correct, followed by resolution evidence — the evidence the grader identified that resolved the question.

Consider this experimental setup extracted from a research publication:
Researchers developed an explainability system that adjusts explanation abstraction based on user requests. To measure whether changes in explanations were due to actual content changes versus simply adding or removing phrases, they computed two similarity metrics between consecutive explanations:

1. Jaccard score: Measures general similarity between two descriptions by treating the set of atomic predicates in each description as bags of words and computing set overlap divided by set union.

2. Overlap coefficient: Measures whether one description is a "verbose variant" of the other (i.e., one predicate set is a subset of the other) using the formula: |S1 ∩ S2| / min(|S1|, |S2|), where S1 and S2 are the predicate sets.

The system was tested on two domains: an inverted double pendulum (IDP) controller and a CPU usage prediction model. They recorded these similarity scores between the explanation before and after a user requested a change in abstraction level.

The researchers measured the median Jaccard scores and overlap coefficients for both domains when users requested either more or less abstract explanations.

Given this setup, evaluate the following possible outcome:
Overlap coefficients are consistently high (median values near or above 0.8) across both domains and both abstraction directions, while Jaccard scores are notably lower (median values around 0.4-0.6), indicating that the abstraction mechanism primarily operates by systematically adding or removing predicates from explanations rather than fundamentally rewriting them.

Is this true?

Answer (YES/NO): NO